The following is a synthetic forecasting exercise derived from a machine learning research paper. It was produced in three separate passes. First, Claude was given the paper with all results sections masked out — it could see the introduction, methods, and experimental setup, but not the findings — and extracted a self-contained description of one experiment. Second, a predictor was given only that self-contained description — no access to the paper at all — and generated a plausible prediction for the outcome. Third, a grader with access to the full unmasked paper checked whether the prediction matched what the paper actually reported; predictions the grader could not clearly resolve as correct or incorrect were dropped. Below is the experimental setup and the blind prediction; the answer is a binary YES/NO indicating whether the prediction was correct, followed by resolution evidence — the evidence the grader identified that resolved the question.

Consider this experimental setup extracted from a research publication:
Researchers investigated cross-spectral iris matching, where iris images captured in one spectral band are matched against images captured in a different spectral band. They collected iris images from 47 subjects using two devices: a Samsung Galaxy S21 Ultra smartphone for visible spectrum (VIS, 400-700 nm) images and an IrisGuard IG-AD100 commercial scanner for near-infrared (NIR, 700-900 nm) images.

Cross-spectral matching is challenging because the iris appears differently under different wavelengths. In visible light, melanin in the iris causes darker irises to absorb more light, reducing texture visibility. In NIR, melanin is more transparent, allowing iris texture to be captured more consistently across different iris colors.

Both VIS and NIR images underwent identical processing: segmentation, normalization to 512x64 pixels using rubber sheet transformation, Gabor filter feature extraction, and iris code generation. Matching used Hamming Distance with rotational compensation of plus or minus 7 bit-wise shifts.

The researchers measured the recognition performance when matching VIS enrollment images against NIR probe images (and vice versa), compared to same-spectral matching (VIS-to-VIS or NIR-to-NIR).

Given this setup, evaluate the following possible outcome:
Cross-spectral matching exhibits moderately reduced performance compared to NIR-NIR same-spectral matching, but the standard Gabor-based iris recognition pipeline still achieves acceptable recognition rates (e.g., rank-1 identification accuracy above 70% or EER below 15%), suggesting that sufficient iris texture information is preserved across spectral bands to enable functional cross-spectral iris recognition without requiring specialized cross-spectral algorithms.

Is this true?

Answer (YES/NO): NO